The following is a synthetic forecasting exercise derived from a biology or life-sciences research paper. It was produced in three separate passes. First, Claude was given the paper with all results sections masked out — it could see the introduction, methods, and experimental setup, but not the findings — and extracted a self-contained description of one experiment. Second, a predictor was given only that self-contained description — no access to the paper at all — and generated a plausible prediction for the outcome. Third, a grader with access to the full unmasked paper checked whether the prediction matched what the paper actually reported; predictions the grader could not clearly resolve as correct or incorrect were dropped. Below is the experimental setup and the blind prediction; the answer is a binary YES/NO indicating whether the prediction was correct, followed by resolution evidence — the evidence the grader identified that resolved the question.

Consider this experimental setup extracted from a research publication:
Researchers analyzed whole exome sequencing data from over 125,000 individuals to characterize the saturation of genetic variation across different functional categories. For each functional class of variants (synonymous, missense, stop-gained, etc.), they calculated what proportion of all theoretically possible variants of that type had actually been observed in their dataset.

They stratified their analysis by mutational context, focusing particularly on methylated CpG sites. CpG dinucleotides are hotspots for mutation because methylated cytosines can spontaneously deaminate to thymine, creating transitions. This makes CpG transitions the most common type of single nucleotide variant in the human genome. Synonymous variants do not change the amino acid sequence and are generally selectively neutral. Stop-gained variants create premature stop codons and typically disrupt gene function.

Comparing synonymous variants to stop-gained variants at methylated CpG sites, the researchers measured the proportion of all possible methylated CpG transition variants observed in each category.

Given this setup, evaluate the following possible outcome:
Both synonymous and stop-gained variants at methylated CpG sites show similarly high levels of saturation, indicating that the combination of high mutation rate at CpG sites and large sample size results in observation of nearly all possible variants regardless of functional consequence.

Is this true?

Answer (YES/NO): NO